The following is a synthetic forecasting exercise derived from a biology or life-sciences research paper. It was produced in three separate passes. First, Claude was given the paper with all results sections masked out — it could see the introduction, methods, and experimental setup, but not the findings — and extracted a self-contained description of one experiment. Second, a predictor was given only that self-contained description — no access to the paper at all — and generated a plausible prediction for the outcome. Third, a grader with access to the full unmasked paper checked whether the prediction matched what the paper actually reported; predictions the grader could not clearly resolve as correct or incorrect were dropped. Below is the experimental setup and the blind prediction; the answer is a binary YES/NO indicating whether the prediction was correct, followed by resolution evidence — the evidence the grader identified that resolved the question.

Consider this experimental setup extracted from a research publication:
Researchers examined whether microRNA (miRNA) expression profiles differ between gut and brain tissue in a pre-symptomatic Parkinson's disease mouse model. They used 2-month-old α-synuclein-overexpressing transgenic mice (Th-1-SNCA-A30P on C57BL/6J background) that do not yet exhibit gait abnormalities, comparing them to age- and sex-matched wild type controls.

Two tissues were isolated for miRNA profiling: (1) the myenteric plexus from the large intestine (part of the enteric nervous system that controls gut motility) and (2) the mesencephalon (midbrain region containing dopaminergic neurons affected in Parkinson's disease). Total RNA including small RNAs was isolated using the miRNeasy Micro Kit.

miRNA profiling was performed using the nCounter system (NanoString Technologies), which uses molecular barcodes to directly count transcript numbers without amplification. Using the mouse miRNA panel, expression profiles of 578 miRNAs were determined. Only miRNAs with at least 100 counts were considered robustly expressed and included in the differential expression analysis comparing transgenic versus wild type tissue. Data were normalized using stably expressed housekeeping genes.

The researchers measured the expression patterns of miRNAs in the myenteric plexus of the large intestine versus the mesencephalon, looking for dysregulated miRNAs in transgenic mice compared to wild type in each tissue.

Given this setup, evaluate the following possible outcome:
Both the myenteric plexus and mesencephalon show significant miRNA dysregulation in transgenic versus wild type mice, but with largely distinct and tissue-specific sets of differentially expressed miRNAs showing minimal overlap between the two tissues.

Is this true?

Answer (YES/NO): YES